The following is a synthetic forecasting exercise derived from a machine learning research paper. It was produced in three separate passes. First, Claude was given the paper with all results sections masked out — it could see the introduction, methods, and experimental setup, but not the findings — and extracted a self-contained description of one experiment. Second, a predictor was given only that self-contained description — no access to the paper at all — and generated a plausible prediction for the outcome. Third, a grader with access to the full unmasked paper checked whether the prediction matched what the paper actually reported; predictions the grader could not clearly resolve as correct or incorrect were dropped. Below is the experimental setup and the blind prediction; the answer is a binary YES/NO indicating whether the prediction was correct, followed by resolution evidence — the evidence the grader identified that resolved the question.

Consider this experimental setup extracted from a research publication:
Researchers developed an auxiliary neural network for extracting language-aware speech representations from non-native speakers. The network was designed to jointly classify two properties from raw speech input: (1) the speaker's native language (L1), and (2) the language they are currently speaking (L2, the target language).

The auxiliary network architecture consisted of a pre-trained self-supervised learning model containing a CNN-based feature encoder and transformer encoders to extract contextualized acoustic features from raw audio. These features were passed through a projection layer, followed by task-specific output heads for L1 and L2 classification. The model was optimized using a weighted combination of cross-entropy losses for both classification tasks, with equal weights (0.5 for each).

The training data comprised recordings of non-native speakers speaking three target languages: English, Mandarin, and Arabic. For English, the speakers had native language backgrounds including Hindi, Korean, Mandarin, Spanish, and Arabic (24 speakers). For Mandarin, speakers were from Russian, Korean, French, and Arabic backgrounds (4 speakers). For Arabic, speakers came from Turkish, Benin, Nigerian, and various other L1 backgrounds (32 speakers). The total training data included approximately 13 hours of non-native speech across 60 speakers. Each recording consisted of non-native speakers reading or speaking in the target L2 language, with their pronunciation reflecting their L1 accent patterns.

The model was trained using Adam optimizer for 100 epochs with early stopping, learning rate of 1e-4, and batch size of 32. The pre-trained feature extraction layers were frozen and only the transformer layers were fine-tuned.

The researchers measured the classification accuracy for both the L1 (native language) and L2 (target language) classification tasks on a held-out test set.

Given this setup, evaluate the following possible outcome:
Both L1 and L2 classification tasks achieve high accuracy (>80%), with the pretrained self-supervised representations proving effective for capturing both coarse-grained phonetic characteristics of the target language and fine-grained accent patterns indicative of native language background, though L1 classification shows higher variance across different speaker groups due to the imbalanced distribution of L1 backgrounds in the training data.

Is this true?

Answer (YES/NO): NO